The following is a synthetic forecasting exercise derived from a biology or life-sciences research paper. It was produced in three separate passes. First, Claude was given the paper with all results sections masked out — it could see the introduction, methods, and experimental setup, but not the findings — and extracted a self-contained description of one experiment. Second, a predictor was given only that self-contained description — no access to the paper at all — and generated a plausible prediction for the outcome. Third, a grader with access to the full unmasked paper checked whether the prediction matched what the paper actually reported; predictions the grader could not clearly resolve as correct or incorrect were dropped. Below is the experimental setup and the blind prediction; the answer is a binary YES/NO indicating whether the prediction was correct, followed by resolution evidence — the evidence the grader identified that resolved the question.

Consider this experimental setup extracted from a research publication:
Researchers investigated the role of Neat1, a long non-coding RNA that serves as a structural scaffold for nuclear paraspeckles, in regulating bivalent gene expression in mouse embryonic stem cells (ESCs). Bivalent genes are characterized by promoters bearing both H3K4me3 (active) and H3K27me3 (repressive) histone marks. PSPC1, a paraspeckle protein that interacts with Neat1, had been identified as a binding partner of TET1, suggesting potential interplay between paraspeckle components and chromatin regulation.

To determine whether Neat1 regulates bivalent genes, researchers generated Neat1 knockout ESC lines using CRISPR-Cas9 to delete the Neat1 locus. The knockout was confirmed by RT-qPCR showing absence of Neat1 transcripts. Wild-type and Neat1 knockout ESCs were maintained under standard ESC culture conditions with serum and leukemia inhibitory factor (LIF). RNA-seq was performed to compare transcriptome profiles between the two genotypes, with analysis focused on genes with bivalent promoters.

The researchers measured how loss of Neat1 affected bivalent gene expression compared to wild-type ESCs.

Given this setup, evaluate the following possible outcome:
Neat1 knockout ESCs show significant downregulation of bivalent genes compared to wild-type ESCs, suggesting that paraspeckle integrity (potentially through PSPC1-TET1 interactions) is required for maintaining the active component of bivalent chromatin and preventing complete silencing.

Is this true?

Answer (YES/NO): NO